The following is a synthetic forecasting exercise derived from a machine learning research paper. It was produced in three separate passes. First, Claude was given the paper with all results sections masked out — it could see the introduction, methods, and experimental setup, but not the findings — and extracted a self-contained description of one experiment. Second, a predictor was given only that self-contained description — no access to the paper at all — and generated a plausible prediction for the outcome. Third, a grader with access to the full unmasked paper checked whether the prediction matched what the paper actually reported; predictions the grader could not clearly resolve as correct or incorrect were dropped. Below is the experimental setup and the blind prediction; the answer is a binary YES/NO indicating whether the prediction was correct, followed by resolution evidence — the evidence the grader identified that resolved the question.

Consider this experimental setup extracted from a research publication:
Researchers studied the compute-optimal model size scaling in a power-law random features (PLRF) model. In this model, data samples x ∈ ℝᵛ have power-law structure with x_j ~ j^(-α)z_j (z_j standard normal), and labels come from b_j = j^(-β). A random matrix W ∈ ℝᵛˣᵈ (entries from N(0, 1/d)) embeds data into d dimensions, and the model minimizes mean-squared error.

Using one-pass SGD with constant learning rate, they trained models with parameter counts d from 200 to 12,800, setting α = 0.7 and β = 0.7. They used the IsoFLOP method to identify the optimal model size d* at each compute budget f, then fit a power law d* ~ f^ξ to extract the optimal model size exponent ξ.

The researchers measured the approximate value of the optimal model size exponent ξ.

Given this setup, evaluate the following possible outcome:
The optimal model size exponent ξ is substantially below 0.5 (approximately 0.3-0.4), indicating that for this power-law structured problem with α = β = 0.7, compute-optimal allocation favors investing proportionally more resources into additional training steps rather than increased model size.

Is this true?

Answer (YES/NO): NO